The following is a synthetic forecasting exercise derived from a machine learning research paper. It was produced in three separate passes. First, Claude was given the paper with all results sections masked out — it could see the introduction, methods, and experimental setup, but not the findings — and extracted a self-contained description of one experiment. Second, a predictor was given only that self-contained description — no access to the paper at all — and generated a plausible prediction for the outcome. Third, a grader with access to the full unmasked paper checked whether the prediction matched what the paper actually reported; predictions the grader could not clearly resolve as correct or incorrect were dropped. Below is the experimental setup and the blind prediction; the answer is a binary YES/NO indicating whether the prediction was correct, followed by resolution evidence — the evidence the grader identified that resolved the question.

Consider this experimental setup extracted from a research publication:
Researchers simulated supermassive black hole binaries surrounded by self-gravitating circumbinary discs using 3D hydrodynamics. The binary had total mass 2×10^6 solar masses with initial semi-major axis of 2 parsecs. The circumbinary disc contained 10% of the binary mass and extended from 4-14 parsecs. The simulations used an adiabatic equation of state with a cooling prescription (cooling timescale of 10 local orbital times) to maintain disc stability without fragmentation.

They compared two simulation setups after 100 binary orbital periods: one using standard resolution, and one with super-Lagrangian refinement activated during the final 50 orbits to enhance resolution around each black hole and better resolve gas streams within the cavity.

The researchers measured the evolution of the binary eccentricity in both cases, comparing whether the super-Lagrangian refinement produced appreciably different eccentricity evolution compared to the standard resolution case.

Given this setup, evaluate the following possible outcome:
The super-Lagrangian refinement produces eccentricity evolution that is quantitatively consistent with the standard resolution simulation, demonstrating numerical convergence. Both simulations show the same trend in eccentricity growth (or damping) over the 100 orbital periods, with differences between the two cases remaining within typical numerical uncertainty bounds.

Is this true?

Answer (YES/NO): YES